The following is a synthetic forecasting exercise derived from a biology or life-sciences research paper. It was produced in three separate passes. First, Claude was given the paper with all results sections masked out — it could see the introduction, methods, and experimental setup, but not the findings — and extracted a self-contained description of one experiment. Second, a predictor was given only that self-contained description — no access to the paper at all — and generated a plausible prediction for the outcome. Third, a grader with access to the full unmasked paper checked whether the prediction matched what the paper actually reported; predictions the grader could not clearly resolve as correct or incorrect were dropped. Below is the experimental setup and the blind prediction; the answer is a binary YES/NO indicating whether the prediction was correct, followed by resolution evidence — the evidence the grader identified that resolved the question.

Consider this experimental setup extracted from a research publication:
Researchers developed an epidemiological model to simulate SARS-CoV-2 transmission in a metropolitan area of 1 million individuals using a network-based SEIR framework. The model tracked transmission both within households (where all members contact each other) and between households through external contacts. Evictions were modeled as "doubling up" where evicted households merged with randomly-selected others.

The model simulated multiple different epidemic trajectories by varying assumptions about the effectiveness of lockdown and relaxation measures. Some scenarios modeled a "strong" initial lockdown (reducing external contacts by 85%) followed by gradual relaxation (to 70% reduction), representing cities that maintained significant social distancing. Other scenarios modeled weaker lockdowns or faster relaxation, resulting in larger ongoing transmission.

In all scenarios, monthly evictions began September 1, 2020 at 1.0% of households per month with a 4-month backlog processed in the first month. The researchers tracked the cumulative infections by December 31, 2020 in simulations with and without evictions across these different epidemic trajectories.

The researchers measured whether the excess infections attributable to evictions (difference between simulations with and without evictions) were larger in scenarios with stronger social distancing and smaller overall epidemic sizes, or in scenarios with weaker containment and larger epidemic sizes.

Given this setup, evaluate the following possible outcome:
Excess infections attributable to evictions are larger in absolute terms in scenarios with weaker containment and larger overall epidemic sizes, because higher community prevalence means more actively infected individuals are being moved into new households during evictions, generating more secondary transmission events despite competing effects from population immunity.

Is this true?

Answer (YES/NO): YES